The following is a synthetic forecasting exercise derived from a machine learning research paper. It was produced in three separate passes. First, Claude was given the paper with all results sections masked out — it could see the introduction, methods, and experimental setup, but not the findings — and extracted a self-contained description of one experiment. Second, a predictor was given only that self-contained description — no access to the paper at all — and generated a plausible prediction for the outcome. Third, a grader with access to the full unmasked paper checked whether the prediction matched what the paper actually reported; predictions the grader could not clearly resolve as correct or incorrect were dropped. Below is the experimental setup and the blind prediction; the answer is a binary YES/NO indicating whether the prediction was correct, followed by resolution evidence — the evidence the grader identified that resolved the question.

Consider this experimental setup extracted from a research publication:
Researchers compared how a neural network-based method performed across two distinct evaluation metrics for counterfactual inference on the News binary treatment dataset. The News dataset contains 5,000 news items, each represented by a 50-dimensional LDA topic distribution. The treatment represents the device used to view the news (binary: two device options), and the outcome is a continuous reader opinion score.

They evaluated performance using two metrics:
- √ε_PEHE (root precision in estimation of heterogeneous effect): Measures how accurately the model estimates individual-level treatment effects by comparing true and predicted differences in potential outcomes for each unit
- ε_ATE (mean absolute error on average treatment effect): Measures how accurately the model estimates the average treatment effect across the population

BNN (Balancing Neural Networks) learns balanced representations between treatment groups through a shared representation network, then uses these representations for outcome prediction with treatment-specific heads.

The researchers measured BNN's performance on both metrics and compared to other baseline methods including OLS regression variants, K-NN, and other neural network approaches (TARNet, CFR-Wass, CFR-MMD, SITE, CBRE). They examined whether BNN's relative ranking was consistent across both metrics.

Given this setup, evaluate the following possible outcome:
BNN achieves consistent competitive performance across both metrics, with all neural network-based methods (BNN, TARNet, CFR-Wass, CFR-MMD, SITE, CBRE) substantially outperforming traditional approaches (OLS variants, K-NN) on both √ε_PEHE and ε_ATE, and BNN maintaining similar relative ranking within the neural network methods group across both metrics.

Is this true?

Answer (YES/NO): NO